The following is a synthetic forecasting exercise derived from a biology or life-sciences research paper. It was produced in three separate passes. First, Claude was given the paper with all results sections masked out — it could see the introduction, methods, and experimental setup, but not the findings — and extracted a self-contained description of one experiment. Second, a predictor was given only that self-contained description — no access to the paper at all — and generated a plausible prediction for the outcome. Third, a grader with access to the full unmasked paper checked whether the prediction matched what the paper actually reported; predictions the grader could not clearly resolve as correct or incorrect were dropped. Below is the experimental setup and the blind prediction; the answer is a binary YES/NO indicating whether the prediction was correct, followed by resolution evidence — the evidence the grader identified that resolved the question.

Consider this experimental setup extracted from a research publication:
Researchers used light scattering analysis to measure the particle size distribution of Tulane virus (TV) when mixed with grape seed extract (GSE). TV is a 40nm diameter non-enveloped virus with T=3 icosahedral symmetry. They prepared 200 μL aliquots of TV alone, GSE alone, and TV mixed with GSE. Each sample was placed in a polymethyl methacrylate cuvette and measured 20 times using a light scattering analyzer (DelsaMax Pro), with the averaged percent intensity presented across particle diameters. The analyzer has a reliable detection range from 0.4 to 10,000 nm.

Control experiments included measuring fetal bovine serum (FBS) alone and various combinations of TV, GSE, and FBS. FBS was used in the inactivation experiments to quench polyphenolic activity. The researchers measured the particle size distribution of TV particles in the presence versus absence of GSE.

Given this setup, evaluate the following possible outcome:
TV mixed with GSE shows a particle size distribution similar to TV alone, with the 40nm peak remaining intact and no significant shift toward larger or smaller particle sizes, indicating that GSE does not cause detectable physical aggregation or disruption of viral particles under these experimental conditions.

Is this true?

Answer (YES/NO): NO